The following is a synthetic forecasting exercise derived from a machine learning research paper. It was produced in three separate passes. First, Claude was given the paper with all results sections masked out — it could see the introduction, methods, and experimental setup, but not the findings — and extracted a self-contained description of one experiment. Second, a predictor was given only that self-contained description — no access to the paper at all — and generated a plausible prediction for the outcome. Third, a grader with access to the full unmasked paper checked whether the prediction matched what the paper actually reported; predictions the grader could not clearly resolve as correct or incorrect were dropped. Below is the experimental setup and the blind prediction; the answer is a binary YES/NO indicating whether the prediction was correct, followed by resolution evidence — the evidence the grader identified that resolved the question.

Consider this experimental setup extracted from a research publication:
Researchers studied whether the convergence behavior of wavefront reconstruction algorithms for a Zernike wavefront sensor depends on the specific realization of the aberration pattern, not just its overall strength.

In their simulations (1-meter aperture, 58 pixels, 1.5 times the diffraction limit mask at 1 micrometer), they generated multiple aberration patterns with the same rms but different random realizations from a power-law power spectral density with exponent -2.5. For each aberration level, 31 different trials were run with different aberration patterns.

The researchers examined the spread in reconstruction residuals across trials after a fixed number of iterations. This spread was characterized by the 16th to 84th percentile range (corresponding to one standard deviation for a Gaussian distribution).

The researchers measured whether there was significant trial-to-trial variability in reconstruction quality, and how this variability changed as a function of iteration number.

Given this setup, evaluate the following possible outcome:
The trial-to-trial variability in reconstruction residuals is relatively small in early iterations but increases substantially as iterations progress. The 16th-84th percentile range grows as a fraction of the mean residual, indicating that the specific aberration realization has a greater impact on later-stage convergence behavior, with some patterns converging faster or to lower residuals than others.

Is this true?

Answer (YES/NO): NO